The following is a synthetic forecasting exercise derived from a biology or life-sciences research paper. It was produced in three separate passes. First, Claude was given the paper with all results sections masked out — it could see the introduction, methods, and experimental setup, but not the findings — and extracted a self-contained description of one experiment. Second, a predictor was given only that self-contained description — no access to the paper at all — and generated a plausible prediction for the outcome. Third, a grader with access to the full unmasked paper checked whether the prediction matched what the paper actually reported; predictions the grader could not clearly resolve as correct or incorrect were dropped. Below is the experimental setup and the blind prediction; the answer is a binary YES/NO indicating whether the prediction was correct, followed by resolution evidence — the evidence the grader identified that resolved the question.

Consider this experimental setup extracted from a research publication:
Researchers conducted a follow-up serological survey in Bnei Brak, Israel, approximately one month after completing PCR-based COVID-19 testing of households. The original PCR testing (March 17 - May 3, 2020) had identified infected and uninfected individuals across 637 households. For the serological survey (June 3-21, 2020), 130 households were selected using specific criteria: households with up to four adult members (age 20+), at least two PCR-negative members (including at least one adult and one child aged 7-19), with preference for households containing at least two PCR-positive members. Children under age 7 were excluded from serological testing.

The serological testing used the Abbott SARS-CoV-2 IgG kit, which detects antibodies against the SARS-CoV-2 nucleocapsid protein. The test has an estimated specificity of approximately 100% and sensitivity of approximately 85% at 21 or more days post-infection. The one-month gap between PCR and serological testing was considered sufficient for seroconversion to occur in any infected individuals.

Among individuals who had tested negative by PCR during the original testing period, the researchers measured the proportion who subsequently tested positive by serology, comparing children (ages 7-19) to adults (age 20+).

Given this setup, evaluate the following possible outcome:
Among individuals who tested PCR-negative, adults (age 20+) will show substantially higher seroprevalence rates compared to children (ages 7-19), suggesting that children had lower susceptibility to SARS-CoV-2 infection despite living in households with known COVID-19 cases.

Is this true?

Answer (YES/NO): NO